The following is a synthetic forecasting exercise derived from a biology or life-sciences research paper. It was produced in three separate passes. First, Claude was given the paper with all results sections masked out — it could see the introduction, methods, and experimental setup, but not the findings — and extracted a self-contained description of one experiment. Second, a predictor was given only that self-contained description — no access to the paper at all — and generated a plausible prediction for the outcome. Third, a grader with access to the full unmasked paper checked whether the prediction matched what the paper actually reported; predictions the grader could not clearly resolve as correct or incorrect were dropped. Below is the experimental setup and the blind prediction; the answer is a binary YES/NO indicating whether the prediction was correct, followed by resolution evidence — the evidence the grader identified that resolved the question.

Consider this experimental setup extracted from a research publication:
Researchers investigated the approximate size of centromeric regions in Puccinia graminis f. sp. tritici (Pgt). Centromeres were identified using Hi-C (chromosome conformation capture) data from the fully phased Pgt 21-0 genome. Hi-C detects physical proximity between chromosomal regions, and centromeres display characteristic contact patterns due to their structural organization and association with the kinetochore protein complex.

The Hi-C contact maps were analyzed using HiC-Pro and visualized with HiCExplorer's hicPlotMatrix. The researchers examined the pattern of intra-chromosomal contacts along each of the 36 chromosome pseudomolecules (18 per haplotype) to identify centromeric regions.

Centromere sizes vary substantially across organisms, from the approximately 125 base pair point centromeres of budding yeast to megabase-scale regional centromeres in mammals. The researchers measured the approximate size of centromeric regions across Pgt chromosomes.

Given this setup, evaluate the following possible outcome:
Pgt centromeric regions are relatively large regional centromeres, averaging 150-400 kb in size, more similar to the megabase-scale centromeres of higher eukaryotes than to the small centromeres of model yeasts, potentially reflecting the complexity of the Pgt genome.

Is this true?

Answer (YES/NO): YES